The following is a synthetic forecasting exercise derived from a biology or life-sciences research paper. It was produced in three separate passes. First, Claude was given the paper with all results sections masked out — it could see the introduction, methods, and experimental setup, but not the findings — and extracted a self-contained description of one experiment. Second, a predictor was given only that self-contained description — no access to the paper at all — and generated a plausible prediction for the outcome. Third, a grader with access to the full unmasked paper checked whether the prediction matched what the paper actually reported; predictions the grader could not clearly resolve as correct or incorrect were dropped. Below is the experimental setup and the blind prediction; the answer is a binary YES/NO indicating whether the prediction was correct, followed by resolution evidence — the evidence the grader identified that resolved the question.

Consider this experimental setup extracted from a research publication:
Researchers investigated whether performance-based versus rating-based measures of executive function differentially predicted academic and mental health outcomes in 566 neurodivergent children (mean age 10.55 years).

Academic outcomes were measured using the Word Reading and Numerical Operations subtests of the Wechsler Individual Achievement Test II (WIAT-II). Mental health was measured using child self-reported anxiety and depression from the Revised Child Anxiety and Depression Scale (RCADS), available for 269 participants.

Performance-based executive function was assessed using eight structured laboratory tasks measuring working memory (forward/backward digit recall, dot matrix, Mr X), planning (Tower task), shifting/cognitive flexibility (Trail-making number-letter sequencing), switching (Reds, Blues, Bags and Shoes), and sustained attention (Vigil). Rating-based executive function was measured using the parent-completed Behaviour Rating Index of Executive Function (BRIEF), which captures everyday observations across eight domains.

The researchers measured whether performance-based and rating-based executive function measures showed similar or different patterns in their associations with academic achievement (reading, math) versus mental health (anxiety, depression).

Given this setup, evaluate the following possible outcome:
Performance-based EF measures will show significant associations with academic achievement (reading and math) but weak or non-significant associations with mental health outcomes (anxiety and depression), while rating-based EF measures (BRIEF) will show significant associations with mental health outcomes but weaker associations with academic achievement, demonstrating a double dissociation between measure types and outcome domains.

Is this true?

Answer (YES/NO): NO